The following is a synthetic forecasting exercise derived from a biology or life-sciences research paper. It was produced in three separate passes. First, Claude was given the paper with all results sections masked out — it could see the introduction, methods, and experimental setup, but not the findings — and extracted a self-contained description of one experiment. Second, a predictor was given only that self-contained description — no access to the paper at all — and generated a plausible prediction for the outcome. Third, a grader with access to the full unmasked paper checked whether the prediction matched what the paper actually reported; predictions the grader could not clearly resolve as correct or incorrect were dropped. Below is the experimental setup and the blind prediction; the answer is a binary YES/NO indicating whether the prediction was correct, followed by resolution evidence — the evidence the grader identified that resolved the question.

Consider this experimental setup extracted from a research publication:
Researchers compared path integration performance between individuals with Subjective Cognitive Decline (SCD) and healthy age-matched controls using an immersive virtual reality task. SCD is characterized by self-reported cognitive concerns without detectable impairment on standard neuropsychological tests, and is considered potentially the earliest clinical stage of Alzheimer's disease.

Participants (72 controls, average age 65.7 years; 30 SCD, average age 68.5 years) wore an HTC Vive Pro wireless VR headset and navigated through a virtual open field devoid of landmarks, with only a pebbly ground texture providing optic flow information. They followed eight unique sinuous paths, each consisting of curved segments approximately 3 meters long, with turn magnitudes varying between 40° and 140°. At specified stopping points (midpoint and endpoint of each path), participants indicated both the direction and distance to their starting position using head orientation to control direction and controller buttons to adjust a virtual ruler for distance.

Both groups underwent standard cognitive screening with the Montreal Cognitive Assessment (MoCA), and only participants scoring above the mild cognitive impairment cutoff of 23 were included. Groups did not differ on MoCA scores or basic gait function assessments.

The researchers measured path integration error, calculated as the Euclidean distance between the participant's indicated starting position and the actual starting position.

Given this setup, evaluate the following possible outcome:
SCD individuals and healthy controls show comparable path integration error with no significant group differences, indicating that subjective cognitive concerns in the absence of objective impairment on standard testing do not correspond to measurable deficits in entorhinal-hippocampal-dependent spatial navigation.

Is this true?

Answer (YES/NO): NO